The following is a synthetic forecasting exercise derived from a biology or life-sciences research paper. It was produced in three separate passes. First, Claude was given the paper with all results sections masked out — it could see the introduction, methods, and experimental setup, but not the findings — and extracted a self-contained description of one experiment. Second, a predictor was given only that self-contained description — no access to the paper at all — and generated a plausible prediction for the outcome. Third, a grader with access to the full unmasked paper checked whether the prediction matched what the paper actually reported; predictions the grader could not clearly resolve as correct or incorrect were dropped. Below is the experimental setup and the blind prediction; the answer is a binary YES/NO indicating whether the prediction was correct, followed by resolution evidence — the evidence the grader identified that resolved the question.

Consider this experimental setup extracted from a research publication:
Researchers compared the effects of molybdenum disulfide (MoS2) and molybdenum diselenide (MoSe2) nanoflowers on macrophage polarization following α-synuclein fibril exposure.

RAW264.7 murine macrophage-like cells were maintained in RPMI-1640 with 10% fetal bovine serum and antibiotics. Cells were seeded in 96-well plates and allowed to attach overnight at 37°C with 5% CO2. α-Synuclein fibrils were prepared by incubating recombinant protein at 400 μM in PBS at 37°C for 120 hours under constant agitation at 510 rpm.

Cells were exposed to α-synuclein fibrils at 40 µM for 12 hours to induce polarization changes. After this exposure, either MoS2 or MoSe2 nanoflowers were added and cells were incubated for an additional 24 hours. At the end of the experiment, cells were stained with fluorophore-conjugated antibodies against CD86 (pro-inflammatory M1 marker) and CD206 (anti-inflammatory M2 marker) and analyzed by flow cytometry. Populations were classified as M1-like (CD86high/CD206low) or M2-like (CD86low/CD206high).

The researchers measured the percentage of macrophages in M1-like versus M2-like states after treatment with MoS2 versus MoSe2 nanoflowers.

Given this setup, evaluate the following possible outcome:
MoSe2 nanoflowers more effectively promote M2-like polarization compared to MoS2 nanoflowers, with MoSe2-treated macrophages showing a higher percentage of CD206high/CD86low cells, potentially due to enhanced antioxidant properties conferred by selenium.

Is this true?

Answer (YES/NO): NO